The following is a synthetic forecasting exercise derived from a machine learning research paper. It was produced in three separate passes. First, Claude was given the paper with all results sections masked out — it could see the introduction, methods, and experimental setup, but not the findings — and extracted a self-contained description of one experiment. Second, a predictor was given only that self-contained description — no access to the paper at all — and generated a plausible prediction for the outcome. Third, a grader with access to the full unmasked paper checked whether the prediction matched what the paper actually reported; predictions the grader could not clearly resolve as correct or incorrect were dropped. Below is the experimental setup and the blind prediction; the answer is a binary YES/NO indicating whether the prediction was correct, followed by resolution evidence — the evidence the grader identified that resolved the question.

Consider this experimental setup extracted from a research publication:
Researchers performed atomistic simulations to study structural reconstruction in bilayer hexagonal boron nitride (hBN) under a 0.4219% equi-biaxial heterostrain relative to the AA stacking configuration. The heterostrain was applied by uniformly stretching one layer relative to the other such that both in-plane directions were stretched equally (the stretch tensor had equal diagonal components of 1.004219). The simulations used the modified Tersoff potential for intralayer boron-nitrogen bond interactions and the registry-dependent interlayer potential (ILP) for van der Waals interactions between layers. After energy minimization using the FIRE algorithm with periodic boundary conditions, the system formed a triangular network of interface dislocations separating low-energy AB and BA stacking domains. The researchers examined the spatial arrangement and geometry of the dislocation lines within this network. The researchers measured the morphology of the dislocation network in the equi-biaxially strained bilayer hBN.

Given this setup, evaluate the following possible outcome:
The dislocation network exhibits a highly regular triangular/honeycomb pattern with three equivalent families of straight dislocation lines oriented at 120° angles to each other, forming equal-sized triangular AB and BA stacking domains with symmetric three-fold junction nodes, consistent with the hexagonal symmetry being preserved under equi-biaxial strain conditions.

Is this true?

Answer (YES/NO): NO